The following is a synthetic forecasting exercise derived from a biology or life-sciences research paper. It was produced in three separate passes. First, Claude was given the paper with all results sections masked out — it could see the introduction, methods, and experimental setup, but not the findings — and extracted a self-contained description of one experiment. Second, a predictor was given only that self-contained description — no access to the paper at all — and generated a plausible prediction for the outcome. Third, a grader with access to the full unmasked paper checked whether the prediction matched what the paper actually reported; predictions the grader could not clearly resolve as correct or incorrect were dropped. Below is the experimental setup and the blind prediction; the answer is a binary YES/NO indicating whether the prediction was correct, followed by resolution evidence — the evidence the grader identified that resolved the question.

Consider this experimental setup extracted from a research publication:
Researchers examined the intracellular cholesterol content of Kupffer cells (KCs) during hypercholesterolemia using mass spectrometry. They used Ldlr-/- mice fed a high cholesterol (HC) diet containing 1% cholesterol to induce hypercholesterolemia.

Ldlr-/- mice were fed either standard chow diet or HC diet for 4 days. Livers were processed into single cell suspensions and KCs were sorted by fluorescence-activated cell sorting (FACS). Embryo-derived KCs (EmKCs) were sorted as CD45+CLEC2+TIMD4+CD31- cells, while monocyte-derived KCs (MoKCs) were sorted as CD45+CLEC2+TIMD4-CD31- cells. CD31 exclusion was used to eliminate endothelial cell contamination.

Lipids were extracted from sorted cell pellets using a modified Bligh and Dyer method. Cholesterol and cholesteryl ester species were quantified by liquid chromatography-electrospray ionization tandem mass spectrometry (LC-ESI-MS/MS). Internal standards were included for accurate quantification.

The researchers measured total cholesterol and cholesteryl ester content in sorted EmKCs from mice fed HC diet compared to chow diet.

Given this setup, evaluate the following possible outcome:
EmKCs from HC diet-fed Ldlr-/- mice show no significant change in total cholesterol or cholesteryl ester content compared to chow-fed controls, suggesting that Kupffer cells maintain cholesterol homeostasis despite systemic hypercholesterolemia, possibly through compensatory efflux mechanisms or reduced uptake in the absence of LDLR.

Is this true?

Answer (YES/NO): NO